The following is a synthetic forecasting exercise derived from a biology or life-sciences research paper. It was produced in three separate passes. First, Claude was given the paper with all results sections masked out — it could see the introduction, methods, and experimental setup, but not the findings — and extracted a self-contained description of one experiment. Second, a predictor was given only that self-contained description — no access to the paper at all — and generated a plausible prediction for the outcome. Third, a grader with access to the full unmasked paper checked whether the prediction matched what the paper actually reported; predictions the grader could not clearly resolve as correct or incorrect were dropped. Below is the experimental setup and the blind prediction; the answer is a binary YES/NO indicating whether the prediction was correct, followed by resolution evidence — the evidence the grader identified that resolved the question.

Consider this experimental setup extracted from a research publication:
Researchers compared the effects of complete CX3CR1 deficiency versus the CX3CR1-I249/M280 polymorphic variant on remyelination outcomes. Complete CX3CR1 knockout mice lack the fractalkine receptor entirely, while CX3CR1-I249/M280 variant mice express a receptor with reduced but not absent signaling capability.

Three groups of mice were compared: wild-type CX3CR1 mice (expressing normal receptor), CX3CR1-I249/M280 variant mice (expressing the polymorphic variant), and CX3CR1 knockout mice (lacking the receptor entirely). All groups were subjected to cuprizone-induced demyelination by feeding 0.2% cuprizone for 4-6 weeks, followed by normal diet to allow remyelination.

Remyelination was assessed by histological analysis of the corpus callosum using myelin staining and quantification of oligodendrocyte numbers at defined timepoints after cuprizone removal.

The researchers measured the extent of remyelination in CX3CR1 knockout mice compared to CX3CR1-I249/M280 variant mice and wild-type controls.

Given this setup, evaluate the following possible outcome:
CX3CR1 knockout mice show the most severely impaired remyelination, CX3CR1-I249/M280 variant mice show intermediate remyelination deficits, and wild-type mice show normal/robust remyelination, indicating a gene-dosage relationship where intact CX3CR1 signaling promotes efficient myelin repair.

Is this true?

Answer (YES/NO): NO